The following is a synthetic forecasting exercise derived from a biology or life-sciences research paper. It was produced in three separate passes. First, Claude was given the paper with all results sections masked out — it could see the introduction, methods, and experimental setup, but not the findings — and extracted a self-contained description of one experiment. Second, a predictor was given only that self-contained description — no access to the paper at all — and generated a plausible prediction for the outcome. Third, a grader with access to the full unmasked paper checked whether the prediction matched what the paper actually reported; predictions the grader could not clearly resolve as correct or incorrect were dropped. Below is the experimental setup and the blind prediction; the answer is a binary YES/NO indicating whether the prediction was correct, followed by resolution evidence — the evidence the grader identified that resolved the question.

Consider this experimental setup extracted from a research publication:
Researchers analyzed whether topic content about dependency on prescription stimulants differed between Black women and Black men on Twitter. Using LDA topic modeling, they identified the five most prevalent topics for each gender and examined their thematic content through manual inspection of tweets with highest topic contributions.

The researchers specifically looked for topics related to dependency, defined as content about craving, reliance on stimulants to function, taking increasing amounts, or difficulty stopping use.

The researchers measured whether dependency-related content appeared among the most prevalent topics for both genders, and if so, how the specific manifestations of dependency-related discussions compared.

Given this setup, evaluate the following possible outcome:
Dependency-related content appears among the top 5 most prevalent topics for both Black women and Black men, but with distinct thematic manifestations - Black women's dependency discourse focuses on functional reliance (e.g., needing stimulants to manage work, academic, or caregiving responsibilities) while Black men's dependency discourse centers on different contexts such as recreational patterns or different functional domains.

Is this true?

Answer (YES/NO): NO